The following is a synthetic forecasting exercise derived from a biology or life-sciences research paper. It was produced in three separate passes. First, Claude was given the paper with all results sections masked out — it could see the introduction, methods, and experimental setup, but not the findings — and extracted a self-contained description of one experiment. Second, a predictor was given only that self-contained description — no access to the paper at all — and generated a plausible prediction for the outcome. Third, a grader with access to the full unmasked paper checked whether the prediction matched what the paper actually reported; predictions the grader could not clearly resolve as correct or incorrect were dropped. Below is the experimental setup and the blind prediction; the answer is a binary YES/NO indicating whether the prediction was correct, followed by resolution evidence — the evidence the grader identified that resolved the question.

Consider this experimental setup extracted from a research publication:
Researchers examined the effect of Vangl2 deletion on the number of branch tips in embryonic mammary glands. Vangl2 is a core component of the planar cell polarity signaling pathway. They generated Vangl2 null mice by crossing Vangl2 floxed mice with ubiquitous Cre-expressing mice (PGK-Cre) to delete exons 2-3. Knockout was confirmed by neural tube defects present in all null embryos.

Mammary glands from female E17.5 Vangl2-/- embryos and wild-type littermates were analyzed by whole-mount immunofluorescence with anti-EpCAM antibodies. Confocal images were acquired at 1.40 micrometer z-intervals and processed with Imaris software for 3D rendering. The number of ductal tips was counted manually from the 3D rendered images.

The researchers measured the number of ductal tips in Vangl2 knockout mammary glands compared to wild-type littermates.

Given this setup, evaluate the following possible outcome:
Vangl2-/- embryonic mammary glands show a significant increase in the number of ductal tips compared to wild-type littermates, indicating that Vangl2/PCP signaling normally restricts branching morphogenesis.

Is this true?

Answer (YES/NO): NO